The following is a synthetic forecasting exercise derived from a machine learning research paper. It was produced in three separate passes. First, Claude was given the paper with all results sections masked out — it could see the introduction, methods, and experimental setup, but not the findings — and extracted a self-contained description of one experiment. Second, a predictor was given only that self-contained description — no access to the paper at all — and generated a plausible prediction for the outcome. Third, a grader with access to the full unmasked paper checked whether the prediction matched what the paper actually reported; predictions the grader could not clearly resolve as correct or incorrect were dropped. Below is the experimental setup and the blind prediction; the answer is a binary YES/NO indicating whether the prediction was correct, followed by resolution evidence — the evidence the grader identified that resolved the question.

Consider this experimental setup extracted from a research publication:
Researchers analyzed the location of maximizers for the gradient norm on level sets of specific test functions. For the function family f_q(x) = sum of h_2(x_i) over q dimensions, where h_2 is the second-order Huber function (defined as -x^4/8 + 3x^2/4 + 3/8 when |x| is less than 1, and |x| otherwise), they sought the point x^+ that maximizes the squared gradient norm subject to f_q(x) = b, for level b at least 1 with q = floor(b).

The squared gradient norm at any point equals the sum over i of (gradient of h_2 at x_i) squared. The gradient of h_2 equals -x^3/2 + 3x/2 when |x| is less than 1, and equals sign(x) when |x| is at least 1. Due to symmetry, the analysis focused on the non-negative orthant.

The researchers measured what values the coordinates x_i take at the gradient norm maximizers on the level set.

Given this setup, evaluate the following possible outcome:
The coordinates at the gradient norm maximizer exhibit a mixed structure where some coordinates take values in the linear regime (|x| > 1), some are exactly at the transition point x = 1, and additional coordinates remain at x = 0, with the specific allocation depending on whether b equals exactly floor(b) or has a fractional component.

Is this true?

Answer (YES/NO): NO